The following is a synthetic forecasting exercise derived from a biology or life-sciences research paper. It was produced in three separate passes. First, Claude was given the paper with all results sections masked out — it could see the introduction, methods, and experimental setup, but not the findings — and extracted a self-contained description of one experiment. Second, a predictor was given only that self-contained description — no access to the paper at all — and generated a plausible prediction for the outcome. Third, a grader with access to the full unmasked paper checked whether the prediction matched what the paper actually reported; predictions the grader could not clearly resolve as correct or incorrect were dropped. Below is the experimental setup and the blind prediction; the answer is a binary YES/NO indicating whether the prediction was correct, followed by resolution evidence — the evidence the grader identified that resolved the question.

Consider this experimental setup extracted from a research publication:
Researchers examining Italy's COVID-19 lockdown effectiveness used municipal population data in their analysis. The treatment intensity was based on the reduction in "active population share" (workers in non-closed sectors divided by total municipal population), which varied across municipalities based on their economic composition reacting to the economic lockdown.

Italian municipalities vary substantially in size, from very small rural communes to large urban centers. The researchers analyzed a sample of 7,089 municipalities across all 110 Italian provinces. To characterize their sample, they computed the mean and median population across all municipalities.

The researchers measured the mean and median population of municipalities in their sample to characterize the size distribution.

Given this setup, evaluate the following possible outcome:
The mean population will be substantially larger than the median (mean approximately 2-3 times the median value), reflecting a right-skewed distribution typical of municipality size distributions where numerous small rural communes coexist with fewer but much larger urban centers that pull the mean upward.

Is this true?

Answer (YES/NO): NO